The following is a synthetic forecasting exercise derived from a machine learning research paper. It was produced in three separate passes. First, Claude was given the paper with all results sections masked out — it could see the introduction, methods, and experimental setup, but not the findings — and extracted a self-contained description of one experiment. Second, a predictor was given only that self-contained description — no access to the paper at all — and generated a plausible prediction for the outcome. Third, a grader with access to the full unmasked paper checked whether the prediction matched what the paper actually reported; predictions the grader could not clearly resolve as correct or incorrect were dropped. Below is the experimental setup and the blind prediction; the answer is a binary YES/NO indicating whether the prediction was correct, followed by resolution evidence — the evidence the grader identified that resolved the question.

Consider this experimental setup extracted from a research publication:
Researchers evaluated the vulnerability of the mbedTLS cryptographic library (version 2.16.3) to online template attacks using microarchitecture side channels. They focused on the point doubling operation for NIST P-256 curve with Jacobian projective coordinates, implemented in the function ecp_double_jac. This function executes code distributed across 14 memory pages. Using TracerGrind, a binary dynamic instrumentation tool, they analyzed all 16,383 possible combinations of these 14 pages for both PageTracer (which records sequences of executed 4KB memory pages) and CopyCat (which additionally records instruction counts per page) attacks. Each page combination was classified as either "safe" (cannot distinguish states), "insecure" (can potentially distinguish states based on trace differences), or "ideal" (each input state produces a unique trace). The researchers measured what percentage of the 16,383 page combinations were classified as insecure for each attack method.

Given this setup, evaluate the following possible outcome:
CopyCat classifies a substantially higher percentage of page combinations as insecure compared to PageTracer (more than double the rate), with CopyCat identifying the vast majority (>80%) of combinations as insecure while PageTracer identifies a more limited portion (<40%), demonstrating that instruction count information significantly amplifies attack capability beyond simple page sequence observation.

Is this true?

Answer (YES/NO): NO